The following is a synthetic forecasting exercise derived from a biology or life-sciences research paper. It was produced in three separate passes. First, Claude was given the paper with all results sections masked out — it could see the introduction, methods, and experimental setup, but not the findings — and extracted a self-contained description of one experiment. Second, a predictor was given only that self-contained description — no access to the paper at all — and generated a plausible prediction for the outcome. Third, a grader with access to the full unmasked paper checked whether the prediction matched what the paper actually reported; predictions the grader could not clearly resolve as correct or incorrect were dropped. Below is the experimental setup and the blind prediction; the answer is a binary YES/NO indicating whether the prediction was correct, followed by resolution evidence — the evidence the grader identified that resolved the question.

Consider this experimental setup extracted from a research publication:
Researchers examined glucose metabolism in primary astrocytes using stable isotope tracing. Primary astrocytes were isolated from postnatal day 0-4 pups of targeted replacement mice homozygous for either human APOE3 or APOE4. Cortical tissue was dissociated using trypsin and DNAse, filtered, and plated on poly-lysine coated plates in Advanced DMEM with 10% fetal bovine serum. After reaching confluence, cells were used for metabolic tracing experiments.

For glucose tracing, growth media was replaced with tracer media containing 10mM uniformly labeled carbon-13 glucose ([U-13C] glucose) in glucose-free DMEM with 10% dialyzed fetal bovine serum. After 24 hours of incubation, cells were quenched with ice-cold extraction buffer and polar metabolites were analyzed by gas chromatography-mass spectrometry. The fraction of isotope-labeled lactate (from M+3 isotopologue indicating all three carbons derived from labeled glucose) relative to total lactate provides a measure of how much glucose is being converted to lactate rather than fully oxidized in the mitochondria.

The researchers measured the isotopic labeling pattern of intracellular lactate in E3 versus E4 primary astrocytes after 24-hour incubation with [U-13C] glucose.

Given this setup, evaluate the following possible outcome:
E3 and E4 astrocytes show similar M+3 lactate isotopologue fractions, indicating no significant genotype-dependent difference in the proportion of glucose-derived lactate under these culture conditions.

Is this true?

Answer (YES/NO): NO